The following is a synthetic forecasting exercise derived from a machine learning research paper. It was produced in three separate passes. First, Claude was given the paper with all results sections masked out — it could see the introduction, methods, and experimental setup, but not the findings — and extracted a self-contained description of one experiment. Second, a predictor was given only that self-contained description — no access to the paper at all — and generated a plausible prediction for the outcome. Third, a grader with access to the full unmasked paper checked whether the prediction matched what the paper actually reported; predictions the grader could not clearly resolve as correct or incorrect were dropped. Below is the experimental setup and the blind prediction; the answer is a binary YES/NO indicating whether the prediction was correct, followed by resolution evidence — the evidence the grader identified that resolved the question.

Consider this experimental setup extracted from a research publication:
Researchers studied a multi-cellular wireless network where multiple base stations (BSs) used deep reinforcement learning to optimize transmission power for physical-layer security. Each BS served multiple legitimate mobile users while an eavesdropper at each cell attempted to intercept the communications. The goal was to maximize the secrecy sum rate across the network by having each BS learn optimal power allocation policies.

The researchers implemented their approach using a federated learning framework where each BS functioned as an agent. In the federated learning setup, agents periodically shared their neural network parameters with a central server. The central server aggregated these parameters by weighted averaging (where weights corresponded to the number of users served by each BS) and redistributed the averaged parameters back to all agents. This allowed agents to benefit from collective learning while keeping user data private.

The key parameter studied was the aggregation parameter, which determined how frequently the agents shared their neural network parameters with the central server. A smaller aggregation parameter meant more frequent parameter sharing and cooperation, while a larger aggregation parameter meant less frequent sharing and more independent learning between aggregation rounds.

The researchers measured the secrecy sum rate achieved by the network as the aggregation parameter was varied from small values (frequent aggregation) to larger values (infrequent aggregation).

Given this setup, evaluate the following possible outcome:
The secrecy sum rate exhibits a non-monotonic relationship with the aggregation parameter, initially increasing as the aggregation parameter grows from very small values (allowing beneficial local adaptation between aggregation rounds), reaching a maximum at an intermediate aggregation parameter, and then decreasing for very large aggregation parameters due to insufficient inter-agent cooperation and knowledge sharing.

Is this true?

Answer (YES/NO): NO